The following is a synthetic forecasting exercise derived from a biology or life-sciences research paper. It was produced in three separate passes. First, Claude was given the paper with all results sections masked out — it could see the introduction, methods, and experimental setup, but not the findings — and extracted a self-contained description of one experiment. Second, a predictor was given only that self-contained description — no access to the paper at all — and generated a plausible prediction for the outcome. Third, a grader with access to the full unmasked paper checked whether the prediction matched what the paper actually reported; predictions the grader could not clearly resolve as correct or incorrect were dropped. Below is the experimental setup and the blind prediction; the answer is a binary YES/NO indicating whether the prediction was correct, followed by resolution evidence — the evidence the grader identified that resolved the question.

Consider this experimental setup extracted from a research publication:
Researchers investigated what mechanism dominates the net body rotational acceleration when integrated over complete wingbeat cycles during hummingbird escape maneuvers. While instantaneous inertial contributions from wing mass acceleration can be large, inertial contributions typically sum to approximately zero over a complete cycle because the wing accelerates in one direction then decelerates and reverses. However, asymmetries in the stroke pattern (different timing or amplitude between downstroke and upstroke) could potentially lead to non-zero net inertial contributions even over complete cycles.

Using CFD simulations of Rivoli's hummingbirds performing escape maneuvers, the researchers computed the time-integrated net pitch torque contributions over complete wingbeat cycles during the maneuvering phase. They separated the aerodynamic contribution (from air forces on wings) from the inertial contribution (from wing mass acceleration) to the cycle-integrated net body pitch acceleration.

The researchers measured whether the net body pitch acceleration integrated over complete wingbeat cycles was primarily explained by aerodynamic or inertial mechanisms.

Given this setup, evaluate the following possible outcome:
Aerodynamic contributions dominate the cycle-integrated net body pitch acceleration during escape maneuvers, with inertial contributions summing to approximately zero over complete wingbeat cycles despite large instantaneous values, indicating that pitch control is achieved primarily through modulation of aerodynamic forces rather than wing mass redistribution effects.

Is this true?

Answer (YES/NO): NO